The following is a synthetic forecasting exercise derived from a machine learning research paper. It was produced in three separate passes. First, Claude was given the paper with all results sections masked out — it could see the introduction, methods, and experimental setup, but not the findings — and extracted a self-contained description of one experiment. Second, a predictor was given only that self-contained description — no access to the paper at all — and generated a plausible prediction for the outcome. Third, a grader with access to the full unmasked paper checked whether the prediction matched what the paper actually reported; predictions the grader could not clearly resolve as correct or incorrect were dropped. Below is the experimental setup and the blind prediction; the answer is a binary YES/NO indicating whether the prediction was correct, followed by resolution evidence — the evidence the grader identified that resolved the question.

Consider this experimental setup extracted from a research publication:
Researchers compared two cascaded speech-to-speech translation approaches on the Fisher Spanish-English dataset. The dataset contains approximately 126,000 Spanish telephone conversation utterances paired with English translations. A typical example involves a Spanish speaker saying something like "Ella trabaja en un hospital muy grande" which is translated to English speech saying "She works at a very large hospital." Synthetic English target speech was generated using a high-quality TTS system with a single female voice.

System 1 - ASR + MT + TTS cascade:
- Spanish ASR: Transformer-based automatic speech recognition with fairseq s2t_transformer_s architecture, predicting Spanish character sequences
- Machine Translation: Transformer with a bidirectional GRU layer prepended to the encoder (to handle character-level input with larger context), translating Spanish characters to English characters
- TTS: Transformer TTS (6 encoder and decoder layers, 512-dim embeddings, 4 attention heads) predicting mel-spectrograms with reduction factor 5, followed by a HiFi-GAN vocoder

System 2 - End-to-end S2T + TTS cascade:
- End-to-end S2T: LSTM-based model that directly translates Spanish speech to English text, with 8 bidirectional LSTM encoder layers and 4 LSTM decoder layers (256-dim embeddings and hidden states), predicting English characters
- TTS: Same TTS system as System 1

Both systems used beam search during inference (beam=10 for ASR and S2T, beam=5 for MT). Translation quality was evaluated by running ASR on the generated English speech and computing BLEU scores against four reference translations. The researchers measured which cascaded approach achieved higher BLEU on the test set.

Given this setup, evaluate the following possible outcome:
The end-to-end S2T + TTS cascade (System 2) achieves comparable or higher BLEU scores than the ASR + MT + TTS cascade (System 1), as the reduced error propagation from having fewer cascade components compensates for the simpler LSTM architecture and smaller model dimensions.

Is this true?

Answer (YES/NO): NO